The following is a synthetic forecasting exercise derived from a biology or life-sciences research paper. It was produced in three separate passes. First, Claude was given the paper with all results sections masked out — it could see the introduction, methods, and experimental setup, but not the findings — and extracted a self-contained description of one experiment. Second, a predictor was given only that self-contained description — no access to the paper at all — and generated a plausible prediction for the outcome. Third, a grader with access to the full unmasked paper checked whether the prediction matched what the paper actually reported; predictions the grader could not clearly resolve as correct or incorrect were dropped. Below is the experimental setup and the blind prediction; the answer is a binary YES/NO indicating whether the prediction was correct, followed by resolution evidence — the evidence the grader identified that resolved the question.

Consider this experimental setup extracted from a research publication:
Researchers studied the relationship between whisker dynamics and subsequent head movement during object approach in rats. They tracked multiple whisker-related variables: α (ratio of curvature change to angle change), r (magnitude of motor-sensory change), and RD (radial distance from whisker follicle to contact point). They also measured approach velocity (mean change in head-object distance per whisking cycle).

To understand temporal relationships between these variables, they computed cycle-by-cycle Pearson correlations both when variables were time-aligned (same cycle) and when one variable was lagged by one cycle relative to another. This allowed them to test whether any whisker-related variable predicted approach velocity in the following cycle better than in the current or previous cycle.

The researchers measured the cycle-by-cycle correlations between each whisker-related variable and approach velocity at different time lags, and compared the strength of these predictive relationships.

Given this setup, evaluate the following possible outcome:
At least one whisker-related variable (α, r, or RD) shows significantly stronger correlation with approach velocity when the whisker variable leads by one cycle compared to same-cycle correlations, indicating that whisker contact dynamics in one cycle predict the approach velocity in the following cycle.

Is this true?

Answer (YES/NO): YES